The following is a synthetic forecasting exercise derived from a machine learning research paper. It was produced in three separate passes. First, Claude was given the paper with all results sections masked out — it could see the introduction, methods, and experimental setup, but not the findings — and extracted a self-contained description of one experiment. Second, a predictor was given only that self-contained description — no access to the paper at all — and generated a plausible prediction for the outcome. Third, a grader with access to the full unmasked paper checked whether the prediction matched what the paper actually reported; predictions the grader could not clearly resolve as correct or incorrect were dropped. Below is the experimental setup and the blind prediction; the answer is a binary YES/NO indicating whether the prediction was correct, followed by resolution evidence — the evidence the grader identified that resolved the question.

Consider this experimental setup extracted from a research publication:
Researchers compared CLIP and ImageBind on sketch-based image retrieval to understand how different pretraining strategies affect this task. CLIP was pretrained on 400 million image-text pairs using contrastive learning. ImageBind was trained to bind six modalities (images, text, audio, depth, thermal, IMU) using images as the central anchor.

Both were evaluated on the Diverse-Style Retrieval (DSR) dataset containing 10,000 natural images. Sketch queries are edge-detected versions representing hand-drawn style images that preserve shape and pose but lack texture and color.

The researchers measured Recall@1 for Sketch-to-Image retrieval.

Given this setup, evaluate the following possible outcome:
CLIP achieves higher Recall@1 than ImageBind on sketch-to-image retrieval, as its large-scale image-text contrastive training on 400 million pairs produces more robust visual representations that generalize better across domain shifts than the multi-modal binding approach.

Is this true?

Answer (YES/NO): NO